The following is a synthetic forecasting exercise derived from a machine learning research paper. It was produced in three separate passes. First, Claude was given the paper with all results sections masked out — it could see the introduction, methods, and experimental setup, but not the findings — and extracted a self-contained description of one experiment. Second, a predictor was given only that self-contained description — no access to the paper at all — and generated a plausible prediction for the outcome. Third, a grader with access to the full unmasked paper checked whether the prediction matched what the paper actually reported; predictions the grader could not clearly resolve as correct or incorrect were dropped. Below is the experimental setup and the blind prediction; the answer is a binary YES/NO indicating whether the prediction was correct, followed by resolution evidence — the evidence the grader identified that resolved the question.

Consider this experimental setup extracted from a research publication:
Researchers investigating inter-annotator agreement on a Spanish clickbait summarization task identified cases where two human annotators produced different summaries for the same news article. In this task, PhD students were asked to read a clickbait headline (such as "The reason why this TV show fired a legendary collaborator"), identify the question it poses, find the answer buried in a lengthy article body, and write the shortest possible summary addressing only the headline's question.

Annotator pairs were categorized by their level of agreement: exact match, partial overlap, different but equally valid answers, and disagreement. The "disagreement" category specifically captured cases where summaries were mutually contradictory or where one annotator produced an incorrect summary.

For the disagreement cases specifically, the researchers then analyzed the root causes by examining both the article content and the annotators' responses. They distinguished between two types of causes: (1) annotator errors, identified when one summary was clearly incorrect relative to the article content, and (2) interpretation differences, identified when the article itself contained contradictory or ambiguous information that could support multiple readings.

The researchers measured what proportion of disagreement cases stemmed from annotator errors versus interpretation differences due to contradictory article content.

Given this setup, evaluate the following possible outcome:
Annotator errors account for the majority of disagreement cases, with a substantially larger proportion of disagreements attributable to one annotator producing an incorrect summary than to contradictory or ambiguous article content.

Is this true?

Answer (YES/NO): NO